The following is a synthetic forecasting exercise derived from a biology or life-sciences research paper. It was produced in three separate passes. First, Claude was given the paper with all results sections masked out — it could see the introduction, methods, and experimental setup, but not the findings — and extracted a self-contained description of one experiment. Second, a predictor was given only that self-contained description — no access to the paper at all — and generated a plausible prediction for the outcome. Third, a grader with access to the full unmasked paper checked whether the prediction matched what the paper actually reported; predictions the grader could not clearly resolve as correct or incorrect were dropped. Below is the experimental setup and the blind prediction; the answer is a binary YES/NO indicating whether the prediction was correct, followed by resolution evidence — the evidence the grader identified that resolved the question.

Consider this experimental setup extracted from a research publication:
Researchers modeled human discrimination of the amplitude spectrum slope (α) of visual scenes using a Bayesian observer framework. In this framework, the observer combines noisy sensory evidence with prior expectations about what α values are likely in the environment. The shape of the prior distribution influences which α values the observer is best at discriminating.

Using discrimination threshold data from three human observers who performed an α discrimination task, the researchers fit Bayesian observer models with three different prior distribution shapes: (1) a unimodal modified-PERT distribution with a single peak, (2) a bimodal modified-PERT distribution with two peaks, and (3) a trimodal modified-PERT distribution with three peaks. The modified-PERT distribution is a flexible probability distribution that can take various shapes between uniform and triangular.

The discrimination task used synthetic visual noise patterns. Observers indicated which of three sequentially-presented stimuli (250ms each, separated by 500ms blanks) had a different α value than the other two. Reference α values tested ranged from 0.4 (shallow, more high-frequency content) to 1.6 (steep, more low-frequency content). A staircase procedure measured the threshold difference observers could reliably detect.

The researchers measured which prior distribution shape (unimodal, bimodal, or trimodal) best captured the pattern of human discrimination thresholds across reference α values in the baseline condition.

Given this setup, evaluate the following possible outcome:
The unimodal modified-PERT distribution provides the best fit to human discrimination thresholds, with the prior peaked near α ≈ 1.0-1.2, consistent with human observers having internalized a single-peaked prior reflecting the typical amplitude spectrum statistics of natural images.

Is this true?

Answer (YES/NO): NO